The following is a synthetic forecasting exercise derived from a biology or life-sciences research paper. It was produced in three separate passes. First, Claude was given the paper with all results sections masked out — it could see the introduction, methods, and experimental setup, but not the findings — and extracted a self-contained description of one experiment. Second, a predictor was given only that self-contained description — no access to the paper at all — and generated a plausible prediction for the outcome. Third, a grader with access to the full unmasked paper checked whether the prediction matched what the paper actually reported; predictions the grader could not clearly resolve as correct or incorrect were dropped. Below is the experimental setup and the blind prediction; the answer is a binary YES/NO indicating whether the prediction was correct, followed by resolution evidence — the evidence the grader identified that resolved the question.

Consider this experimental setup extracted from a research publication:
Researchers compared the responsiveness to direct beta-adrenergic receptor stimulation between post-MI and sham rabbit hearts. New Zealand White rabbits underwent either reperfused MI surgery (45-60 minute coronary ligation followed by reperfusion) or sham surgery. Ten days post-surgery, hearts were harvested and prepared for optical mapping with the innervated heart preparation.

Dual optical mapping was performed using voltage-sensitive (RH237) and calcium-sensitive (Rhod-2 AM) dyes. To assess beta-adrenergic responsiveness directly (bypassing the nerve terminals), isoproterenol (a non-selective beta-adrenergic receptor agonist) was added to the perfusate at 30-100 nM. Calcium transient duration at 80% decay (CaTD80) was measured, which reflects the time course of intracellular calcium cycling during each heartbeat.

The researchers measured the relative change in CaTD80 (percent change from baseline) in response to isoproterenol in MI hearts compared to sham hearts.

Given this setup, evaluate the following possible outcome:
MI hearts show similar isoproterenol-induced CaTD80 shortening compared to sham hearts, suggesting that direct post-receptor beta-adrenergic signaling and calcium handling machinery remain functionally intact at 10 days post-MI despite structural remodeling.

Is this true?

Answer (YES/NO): NO